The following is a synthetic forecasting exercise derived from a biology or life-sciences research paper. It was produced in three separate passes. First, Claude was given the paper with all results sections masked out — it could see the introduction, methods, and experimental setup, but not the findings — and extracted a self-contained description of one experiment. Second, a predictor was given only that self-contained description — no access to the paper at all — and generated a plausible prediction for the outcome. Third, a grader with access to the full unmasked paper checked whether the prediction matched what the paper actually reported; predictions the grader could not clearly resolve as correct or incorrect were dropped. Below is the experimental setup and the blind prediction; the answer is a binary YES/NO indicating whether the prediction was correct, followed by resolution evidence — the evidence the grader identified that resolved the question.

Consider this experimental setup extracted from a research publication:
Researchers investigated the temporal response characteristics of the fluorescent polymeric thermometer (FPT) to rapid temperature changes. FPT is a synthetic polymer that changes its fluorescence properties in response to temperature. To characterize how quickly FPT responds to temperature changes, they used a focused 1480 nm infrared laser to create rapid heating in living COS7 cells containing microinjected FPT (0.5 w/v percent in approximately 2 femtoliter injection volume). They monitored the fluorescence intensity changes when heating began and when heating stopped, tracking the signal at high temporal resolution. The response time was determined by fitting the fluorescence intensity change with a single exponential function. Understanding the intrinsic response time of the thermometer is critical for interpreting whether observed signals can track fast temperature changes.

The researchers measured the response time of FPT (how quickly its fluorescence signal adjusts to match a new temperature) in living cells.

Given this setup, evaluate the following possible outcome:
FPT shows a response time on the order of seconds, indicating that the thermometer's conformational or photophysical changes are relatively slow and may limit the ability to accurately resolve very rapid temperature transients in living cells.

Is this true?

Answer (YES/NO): NO